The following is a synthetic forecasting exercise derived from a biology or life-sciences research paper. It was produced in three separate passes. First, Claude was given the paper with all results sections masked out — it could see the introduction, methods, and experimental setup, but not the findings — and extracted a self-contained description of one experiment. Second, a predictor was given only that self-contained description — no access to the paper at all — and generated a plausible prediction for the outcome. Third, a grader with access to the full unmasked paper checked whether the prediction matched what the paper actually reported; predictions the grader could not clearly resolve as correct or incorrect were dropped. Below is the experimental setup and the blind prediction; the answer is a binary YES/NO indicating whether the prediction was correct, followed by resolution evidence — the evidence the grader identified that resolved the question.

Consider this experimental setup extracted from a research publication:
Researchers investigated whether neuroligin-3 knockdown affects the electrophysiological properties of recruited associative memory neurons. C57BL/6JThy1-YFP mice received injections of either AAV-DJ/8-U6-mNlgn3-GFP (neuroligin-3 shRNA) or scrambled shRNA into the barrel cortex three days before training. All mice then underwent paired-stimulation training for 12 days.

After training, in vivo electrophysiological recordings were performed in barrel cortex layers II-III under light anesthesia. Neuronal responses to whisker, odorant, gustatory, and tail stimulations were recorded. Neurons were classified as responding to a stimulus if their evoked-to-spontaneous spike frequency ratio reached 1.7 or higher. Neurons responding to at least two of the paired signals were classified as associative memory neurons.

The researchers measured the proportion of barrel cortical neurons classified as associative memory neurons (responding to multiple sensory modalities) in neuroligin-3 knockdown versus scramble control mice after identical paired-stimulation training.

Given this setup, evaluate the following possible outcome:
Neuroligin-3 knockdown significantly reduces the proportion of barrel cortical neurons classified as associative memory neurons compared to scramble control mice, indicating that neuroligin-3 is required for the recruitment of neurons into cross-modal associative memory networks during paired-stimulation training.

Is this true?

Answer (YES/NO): YES